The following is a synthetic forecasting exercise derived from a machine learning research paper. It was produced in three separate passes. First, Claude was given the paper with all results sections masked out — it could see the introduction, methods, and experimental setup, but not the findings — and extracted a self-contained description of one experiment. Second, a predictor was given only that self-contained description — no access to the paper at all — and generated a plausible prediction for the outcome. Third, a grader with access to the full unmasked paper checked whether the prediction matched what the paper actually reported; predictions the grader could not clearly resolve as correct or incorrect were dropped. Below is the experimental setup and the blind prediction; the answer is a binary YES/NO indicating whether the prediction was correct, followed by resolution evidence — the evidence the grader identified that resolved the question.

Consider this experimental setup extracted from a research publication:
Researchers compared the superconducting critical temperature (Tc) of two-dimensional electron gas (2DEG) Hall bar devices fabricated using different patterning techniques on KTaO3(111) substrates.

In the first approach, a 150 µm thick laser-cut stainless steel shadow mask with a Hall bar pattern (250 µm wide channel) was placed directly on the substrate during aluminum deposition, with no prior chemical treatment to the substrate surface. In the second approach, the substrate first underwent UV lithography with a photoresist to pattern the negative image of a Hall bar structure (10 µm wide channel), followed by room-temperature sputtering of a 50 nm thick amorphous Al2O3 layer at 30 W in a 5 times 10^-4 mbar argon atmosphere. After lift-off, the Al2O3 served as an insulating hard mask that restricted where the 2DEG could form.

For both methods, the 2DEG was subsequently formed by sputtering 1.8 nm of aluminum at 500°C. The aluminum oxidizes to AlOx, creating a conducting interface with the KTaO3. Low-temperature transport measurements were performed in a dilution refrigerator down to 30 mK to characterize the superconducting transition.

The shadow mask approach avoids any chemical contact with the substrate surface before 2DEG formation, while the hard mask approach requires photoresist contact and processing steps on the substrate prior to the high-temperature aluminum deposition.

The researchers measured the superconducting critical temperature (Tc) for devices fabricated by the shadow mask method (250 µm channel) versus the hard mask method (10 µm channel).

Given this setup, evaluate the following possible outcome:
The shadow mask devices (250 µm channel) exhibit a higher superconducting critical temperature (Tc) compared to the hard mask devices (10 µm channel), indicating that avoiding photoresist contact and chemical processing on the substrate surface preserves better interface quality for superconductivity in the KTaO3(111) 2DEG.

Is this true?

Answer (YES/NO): YES